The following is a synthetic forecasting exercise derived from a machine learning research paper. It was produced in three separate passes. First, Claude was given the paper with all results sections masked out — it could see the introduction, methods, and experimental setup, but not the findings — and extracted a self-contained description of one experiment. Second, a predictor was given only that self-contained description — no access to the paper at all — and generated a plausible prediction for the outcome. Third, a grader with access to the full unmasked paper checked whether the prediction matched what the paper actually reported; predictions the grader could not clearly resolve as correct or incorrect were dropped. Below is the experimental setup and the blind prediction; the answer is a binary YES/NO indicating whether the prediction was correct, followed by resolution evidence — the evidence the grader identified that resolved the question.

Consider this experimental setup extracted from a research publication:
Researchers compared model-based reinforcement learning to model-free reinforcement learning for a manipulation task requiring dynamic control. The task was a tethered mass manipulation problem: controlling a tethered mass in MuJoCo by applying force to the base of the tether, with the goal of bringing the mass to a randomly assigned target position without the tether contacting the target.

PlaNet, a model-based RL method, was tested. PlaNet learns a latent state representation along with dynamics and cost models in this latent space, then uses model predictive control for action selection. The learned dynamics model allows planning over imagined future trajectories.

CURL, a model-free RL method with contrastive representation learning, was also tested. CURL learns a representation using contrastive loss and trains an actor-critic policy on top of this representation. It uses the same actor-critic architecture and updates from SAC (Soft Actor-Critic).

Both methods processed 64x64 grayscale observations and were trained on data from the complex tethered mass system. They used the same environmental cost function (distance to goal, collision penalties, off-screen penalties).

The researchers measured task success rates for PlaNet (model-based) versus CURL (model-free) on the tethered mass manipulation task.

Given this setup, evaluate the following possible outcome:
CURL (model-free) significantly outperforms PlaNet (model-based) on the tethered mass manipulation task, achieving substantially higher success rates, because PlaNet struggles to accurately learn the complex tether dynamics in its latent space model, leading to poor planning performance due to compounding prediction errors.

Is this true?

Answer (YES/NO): YES